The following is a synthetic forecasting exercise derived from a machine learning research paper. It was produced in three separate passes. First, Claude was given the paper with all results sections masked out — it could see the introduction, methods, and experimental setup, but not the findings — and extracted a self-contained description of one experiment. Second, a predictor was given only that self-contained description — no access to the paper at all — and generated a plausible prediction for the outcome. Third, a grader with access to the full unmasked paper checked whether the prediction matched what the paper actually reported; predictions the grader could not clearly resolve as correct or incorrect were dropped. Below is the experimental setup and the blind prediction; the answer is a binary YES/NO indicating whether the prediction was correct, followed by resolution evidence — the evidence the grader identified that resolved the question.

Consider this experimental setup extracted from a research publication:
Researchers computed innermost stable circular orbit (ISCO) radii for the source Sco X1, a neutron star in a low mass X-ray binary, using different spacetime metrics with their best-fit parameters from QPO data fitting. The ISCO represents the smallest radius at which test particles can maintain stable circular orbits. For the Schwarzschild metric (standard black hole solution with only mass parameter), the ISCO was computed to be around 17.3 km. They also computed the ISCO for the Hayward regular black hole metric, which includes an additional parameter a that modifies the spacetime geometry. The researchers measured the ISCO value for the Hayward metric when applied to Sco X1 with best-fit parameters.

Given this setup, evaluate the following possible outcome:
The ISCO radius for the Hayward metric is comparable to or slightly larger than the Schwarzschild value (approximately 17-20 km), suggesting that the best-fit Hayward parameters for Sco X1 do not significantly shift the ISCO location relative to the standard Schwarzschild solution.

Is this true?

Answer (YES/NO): NO